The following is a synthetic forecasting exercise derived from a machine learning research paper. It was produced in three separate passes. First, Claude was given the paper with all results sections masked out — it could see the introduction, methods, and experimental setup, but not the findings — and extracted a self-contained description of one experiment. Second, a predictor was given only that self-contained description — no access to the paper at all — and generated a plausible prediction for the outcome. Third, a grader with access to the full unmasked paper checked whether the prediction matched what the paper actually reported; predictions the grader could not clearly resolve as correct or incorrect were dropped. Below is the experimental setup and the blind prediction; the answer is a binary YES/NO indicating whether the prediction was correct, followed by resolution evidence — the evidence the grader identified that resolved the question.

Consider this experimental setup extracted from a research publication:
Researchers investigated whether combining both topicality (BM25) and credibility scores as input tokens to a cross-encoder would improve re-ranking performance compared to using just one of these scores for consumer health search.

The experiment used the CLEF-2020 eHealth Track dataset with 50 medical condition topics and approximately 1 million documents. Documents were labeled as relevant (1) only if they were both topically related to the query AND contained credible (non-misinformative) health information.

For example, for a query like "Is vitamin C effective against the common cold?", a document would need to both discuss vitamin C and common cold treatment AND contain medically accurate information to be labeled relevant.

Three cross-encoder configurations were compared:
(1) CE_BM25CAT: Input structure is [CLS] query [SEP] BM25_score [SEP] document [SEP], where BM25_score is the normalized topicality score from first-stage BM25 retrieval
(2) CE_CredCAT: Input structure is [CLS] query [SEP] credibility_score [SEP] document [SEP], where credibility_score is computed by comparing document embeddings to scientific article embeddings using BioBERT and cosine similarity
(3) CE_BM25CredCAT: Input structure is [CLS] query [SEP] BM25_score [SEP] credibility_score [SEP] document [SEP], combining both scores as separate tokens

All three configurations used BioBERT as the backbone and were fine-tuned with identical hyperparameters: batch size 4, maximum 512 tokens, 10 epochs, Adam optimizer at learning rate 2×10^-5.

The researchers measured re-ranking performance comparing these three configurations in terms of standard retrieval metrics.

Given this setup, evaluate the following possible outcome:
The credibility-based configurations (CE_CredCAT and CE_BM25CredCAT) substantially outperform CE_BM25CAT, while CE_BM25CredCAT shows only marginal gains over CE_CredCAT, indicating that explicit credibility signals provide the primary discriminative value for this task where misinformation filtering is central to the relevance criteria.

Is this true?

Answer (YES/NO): NO